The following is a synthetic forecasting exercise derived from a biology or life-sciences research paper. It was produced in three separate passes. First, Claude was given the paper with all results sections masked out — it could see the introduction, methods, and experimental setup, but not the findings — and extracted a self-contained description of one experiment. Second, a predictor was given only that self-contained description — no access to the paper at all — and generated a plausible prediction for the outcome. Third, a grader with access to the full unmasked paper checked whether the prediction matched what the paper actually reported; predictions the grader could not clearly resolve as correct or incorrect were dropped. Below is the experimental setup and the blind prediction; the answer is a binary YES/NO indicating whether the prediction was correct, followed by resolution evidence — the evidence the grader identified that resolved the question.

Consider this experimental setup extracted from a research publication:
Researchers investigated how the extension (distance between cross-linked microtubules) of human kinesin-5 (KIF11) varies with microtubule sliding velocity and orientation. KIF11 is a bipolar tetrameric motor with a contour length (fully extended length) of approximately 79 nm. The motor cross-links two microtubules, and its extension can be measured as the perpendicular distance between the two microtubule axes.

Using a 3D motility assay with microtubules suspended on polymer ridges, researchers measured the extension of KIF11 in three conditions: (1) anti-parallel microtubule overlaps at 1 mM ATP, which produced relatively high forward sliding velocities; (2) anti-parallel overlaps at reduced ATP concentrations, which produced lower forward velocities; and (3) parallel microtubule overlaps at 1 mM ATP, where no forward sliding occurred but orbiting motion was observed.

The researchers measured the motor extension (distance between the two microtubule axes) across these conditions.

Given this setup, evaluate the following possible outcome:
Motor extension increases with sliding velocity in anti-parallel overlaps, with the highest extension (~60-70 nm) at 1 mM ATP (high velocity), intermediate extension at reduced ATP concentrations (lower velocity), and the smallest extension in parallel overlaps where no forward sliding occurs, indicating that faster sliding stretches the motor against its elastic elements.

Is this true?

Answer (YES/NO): NO